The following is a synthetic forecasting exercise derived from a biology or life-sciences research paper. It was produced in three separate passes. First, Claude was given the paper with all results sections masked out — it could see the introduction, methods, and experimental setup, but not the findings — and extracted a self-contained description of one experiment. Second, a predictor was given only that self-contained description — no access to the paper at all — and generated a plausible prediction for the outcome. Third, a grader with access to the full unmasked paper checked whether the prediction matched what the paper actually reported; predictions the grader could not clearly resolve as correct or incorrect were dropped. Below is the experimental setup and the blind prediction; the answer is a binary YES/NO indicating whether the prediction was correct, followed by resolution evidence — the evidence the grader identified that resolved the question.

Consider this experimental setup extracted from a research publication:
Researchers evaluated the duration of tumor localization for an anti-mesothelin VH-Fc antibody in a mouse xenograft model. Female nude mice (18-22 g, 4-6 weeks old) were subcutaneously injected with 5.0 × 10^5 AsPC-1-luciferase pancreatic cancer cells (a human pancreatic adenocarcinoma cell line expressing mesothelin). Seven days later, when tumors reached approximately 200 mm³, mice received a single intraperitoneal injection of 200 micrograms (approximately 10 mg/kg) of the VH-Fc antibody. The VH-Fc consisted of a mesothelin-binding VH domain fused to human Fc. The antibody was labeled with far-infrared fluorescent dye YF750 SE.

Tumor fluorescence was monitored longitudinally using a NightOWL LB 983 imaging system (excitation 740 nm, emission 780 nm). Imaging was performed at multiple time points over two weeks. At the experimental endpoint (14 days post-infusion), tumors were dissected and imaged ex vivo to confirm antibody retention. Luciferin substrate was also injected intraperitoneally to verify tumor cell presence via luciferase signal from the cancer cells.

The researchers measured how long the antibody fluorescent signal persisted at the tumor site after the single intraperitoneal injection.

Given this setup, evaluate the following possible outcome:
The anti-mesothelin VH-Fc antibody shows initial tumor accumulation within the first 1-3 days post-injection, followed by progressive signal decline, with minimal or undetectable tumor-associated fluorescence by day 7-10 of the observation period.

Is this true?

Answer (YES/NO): NO